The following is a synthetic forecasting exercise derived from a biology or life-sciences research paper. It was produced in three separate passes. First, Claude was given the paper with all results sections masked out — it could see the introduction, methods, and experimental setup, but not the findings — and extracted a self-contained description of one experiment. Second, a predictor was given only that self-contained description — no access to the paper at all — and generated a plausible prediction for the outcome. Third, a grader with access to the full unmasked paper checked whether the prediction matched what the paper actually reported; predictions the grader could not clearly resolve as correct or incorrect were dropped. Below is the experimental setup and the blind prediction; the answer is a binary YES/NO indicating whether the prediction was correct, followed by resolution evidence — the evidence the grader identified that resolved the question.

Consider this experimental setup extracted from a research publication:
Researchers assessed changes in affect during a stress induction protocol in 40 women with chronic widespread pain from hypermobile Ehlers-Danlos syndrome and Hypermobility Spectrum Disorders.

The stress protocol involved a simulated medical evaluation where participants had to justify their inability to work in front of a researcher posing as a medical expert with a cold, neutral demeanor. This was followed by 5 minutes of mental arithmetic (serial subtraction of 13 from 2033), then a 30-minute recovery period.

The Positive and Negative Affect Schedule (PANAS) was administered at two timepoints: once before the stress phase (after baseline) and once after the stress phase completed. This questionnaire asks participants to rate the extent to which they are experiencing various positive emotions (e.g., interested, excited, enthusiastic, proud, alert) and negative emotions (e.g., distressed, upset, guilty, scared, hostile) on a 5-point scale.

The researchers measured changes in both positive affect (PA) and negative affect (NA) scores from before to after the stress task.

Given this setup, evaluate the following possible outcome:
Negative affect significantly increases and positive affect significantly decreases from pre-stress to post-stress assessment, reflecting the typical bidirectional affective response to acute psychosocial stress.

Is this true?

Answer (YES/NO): YES